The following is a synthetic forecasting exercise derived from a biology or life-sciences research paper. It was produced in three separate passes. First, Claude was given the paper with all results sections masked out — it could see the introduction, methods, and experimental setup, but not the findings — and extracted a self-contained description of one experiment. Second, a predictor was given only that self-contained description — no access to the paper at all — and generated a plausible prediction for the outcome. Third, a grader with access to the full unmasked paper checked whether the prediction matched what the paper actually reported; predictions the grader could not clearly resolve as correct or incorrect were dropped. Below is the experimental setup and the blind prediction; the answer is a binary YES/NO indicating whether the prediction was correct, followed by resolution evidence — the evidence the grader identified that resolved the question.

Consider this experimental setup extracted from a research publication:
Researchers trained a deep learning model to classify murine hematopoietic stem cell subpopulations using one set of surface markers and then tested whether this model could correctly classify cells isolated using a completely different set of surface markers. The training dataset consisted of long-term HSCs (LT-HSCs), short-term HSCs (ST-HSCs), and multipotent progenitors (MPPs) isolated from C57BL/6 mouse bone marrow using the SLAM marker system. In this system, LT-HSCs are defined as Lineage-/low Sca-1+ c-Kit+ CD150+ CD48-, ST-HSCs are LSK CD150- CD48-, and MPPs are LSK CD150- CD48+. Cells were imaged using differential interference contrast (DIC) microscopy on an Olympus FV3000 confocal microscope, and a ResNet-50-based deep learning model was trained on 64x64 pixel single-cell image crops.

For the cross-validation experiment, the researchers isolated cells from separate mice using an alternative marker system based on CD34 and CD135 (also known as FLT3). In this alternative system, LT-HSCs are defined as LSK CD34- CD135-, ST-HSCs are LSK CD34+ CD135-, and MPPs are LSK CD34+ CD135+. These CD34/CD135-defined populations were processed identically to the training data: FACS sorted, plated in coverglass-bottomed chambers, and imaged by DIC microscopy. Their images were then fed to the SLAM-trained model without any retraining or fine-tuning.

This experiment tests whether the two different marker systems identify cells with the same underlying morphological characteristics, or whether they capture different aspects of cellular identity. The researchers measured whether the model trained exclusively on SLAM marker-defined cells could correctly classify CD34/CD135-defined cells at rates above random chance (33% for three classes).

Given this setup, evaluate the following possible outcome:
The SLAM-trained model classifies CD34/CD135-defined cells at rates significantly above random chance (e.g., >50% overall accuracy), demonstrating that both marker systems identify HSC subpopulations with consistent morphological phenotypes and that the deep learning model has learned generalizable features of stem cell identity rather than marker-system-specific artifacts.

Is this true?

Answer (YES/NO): YES